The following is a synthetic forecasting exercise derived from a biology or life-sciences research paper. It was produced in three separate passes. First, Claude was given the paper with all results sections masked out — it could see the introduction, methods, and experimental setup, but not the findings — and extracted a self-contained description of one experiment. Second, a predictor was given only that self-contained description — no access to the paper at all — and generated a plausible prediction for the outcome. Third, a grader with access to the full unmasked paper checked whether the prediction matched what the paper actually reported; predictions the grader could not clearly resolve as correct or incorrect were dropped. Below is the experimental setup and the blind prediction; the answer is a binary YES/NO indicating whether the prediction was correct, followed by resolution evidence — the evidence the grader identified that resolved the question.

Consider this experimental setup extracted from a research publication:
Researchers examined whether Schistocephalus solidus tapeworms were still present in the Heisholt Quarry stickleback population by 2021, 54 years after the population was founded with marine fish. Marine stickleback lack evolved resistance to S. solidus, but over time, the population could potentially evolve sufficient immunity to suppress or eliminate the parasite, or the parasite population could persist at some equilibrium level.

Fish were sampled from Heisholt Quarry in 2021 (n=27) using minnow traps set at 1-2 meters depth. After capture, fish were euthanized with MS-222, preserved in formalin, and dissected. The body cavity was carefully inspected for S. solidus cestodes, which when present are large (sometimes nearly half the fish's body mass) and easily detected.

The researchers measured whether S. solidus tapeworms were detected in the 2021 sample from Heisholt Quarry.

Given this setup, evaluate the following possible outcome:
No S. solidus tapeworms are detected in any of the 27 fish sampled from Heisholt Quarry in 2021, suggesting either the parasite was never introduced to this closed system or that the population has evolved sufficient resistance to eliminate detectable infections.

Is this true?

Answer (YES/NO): YES